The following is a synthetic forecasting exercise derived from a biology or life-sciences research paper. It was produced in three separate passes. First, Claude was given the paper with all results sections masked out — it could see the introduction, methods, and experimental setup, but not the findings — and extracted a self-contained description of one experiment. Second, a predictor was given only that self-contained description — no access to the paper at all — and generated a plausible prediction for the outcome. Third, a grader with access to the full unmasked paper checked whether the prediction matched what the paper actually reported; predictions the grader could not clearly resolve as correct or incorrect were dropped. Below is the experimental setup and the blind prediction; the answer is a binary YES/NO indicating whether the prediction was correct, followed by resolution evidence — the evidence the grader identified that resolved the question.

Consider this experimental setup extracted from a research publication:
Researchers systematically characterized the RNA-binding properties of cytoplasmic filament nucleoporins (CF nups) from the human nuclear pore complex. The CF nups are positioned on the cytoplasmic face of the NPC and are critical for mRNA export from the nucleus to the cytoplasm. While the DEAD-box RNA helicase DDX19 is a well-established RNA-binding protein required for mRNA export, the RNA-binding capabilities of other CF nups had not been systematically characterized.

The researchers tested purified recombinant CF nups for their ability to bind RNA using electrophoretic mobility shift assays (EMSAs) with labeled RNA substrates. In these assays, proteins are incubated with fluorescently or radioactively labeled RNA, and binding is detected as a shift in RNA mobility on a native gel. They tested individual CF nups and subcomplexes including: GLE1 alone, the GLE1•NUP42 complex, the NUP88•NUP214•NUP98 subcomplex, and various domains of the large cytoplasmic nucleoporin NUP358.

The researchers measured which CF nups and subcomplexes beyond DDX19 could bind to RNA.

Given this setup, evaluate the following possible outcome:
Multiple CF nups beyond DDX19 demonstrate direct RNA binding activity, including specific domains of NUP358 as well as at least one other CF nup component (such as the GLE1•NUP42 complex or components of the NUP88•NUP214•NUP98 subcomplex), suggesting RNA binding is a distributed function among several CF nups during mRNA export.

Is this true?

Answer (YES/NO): YES